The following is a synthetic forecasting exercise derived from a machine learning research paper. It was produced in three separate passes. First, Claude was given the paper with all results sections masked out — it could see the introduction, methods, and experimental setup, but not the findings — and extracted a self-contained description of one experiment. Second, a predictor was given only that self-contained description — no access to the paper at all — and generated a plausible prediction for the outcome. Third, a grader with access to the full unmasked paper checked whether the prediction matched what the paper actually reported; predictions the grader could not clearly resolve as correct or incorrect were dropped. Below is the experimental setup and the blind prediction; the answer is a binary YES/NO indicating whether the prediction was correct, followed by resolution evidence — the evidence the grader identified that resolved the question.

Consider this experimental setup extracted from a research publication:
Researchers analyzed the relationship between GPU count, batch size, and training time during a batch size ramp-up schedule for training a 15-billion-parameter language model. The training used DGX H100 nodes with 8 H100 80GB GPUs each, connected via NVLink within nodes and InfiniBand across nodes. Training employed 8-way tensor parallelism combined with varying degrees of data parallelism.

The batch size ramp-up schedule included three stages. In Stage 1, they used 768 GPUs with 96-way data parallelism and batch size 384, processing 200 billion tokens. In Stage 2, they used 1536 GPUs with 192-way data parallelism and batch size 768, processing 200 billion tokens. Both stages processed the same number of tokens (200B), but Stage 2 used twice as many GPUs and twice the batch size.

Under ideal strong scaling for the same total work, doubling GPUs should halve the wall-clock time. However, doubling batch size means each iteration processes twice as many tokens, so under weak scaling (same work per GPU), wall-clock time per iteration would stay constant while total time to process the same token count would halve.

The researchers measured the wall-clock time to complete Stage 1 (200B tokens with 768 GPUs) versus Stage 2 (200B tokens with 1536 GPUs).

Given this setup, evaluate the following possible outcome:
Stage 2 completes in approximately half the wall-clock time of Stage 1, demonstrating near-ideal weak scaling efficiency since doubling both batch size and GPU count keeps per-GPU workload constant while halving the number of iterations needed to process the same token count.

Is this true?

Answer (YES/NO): YES